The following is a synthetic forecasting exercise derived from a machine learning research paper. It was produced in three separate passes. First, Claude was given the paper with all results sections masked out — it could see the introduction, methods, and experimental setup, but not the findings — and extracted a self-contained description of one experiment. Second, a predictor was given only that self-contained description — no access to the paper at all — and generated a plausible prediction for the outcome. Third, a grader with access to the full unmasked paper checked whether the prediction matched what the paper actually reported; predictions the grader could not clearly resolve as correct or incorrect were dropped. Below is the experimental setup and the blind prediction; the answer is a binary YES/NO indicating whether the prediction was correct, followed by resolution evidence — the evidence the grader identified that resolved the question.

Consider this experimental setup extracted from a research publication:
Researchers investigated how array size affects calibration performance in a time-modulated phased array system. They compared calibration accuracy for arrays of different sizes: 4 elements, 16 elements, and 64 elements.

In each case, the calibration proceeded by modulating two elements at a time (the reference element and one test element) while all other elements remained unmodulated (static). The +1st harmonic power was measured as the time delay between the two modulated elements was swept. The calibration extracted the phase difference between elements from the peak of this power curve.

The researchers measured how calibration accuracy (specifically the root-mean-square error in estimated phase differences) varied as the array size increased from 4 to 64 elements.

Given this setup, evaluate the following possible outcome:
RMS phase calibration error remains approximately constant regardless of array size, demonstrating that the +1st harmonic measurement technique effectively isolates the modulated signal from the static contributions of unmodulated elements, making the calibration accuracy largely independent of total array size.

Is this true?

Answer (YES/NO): YES